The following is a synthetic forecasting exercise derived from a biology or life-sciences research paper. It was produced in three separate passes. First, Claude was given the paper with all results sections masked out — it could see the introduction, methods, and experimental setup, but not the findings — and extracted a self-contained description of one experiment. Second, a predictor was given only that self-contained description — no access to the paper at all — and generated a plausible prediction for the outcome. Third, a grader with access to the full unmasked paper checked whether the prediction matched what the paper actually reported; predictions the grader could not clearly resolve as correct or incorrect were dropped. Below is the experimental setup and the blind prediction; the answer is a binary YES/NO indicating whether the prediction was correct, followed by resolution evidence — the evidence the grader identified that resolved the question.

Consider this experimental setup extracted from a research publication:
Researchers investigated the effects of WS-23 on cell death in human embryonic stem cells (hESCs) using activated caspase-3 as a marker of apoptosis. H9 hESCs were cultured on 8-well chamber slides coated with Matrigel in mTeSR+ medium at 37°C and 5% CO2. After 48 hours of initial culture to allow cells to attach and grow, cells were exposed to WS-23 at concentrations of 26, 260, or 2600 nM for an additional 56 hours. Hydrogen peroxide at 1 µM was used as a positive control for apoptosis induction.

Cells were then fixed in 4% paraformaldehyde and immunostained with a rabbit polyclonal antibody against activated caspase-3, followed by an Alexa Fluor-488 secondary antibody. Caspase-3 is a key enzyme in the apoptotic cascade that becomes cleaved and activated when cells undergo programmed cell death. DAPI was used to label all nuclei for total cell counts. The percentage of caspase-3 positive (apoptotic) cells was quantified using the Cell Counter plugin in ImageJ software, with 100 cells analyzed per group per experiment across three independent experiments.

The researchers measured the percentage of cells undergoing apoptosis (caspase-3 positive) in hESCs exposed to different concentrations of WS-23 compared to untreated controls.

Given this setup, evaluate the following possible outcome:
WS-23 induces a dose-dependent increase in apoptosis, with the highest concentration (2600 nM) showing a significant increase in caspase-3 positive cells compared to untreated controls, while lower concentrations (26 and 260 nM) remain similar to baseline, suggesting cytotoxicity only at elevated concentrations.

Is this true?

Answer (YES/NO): NO